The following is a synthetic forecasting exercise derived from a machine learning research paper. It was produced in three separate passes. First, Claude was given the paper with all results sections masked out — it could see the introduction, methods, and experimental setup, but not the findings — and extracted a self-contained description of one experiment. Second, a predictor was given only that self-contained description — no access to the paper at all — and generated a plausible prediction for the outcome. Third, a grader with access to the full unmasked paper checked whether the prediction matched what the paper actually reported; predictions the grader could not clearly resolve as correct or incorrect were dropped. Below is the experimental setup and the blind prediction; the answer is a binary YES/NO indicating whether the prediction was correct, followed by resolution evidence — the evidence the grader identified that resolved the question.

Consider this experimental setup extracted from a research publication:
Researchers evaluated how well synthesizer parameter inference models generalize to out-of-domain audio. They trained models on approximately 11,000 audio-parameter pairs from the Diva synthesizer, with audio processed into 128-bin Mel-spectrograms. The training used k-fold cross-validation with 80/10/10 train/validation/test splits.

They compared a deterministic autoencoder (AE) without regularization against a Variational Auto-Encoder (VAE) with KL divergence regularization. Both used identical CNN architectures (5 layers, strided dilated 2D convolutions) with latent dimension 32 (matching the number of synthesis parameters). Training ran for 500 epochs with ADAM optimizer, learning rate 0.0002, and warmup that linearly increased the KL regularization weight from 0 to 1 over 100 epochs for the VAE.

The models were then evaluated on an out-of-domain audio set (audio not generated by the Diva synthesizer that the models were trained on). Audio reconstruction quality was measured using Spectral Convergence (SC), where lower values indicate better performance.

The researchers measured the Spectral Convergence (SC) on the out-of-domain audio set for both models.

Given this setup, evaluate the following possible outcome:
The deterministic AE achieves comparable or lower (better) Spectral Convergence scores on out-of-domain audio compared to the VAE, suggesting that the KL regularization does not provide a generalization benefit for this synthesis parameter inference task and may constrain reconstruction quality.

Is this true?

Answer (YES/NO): YES